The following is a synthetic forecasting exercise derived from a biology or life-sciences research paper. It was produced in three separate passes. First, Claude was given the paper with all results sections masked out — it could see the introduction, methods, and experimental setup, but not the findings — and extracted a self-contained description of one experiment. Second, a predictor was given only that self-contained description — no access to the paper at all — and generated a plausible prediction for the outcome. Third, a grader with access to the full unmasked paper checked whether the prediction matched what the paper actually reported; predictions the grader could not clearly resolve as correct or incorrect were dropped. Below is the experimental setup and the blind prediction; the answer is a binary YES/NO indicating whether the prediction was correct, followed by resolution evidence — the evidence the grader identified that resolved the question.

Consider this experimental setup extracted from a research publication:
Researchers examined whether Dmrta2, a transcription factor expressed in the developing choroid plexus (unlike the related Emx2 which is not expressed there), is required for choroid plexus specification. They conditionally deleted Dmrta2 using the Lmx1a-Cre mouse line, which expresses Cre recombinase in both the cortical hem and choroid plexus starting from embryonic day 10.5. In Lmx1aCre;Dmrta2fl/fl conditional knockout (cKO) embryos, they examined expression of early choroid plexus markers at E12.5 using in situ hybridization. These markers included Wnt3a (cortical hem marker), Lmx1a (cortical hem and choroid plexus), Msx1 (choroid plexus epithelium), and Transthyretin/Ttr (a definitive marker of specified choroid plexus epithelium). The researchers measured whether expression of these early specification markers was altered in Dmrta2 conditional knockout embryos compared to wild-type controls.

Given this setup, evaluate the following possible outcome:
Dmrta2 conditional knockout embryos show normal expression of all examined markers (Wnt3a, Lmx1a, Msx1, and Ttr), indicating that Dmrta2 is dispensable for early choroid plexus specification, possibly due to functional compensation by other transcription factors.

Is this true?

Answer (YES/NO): YES